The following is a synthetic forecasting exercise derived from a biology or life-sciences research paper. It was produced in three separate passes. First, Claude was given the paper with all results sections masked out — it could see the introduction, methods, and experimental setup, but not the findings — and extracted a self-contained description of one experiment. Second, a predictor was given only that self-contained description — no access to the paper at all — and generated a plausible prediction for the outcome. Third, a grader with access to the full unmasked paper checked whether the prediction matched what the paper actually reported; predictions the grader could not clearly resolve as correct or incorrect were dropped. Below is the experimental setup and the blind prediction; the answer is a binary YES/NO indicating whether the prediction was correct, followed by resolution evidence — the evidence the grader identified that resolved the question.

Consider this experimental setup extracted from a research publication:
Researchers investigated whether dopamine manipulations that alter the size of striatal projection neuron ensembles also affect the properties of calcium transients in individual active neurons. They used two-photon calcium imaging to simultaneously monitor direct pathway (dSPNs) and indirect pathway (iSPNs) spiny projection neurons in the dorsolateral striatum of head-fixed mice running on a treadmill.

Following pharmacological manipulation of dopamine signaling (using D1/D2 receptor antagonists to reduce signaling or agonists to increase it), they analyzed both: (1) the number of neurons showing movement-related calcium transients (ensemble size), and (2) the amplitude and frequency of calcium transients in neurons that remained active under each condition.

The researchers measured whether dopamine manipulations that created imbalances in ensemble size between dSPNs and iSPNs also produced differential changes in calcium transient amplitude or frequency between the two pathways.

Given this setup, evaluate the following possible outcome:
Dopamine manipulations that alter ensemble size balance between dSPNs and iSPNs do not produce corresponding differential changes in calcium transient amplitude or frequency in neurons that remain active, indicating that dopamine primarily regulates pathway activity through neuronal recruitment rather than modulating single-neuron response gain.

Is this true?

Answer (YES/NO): YES